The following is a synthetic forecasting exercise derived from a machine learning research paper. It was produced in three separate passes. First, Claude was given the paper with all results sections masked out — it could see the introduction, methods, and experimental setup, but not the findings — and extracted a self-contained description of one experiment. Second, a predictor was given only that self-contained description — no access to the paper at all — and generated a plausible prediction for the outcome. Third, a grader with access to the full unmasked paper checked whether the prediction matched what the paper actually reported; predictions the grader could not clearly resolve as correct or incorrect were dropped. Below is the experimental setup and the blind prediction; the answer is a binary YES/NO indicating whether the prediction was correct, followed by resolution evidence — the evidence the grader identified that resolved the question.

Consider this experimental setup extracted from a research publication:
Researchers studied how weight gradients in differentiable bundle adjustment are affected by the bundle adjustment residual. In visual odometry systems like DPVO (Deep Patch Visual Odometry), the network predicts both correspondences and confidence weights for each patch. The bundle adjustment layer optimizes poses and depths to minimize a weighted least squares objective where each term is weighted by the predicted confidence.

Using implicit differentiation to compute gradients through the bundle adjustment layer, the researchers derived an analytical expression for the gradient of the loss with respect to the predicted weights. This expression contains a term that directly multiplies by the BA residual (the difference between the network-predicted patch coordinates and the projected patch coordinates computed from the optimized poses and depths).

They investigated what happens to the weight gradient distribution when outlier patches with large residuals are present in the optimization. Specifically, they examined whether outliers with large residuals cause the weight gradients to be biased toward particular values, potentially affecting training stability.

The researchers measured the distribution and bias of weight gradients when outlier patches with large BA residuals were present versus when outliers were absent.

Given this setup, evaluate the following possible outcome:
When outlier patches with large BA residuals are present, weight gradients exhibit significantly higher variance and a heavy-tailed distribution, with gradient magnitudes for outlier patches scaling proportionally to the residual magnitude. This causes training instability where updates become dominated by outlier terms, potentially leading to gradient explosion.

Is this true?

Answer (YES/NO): NO